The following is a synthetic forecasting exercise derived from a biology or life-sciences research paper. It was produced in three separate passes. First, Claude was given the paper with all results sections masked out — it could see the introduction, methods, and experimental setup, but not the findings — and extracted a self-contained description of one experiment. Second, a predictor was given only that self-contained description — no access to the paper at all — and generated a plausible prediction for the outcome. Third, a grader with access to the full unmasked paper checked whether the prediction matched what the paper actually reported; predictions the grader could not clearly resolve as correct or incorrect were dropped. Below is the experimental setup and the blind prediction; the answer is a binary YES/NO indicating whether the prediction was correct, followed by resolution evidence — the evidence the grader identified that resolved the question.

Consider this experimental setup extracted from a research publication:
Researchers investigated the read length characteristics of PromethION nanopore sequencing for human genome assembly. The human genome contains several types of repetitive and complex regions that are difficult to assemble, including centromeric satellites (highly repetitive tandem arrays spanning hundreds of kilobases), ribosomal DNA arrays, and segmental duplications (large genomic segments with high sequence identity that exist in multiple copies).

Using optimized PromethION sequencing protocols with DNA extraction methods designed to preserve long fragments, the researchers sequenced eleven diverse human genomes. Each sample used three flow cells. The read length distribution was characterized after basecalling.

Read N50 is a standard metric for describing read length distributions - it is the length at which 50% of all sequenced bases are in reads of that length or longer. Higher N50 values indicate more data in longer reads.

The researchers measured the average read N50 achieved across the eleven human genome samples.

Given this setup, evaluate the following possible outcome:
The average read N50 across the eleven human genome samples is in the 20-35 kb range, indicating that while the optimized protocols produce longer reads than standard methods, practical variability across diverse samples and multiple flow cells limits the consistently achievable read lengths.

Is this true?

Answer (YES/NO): NO